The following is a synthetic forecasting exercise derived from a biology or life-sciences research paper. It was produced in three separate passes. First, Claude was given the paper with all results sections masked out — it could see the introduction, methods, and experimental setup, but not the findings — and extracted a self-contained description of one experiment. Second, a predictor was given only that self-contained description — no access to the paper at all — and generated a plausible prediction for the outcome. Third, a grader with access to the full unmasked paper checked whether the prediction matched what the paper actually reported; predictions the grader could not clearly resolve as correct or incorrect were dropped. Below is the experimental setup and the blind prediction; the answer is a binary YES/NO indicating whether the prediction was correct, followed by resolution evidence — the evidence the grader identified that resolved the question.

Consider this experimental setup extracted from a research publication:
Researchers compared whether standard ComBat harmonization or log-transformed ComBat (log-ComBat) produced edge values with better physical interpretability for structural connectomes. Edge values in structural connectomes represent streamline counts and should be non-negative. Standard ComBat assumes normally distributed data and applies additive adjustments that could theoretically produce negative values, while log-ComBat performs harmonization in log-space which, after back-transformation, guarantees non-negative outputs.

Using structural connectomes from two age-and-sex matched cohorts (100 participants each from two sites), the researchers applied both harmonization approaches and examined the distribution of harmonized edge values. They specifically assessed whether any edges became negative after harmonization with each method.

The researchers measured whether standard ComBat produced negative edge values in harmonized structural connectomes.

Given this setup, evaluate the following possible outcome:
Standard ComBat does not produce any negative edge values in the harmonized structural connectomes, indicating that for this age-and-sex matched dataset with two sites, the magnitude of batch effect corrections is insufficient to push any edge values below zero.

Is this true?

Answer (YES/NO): NO